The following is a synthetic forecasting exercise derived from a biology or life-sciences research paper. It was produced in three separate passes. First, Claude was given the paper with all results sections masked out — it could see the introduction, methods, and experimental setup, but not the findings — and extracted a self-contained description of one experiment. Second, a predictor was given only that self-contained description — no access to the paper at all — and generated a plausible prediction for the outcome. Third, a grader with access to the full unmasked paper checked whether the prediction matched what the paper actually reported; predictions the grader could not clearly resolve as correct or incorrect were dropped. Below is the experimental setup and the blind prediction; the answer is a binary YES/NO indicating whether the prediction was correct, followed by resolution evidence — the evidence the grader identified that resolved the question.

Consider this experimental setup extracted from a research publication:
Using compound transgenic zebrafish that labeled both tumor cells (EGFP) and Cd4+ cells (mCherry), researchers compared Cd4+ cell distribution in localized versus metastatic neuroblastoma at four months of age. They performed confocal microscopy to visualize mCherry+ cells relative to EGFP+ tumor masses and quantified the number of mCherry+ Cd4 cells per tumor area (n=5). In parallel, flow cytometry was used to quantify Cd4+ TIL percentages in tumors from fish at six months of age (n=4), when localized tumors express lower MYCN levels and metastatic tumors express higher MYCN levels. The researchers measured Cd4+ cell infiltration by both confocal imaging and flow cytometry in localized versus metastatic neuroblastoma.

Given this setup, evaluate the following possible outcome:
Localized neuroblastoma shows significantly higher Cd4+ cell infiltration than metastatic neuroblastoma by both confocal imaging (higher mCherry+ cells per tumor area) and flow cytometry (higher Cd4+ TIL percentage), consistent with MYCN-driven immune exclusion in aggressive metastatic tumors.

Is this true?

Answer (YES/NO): NO